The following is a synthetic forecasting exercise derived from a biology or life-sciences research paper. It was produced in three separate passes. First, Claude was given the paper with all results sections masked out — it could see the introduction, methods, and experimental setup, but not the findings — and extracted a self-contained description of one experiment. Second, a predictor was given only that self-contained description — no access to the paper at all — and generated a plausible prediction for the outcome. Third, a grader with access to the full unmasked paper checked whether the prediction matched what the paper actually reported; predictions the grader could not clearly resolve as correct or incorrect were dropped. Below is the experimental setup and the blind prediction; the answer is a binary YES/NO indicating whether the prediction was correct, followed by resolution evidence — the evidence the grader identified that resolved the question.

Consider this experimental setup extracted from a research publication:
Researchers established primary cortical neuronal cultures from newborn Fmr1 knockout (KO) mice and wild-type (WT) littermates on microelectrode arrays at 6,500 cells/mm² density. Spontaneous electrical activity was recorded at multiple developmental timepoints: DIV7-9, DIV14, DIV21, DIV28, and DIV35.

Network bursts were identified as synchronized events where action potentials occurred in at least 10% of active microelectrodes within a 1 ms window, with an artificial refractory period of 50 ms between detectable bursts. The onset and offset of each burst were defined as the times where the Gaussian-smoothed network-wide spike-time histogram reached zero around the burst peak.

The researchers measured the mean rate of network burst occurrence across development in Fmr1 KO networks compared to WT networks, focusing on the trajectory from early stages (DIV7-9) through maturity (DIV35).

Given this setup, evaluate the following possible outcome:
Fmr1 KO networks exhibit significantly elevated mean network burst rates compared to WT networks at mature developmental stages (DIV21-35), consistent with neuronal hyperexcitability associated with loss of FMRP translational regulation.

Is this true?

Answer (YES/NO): NO